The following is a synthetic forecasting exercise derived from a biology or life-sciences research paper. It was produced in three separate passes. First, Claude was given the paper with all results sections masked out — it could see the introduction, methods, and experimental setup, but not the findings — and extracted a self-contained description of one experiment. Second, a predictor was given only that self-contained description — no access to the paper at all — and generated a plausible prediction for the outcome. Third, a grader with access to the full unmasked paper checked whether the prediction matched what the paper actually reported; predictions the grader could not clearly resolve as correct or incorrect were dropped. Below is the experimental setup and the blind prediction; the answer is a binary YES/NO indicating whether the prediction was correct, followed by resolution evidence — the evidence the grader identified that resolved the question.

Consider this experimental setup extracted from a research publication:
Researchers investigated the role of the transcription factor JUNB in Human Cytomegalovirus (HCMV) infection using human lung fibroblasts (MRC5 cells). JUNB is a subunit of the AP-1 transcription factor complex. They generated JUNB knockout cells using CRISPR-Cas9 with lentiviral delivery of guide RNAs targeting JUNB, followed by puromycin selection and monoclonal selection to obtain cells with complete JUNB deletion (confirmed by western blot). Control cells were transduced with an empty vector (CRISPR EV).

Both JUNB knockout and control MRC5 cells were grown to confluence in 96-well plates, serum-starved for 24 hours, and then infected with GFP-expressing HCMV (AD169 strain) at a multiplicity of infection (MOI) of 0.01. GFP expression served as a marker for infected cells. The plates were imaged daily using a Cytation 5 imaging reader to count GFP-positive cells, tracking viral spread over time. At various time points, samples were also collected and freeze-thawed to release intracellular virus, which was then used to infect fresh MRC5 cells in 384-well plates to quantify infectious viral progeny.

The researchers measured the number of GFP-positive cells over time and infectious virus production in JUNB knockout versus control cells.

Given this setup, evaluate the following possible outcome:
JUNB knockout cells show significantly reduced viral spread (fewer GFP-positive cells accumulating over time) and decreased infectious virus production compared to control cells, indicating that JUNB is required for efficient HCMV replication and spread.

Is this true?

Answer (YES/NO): NO